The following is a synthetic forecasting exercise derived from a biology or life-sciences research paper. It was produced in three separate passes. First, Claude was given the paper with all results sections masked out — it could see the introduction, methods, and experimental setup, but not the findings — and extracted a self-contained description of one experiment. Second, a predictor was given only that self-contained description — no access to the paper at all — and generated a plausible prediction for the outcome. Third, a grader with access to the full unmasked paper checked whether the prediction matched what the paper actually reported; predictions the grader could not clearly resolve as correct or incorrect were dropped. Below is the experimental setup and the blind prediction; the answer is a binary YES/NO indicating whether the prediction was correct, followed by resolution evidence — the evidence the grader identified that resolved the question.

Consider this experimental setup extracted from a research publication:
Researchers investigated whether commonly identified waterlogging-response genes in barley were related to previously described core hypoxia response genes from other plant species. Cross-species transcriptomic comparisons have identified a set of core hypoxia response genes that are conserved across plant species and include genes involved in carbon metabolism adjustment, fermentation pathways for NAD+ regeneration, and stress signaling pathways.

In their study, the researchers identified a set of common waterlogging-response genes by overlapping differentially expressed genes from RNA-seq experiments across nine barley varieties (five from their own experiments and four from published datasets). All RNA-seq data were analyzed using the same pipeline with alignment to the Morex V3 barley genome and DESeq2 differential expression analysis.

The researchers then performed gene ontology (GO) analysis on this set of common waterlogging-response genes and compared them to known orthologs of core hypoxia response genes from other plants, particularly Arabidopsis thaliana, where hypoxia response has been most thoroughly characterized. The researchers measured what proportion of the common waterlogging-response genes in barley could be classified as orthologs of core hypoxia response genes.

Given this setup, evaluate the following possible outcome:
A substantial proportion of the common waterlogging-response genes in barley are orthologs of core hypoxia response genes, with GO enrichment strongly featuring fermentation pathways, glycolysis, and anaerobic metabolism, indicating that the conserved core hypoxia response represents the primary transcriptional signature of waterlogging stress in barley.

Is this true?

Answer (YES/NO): NO